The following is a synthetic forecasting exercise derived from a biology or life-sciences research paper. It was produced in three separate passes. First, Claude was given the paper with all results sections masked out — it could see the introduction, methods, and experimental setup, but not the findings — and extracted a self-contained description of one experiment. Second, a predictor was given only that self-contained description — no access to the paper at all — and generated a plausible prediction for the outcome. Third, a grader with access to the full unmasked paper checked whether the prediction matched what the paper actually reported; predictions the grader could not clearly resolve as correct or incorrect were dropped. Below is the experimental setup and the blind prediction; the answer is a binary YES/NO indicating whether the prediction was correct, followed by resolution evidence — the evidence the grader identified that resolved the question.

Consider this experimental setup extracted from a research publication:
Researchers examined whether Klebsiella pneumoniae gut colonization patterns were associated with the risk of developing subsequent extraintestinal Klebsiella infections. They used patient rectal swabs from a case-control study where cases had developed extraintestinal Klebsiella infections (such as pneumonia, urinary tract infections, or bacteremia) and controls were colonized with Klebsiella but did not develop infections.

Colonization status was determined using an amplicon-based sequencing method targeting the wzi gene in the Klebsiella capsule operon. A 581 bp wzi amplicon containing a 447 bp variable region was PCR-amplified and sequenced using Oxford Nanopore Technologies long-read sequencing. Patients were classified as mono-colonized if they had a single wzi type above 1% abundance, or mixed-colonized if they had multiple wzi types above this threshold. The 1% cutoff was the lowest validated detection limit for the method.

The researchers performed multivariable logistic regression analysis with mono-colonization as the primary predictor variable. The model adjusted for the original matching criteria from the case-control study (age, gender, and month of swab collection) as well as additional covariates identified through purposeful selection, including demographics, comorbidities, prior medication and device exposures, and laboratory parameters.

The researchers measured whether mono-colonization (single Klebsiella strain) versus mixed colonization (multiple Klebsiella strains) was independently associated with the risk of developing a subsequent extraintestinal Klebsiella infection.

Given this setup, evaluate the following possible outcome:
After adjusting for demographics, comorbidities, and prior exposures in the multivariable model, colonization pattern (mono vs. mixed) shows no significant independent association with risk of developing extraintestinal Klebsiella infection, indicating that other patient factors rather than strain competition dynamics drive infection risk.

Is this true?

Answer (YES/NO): NO